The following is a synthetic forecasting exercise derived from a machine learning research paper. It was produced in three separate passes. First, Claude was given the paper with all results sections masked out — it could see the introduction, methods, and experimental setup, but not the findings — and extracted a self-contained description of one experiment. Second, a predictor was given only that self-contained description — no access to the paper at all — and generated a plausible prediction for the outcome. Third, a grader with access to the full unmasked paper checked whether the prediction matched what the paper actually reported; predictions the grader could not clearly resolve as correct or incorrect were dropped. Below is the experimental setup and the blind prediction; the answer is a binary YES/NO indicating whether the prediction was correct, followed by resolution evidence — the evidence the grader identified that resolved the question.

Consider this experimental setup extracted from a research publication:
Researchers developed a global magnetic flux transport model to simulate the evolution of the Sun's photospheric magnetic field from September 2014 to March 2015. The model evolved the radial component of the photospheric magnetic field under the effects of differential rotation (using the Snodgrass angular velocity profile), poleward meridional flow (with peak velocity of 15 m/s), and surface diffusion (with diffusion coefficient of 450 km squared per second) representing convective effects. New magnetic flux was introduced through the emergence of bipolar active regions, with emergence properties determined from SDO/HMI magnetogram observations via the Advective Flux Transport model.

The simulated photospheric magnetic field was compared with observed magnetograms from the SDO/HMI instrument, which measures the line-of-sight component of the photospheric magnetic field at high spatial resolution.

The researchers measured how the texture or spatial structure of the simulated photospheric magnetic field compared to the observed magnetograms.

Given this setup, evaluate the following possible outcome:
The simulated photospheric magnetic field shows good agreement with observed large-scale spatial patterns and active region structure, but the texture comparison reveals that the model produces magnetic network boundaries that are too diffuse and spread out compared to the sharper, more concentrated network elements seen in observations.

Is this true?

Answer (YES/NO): NO